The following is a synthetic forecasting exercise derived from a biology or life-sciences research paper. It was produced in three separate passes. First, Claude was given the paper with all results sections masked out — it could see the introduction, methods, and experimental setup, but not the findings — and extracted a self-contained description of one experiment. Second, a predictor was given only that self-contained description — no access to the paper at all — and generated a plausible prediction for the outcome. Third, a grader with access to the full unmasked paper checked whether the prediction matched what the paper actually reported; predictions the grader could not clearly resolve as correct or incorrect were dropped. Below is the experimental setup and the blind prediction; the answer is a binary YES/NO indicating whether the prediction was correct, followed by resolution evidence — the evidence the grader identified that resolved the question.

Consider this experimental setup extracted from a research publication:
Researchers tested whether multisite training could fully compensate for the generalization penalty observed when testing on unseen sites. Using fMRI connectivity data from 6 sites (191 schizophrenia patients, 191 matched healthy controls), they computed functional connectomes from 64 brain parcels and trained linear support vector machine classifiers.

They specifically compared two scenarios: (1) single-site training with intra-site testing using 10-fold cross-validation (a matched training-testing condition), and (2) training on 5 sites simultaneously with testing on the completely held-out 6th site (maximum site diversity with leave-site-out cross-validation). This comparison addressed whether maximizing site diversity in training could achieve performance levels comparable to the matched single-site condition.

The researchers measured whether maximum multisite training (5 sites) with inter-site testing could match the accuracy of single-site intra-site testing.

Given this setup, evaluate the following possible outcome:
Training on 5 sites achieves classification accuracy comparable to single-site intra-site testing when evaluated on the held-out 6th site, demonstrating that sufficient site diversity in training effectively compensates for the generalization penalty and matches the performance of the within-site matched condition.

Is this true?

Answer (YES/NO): YES